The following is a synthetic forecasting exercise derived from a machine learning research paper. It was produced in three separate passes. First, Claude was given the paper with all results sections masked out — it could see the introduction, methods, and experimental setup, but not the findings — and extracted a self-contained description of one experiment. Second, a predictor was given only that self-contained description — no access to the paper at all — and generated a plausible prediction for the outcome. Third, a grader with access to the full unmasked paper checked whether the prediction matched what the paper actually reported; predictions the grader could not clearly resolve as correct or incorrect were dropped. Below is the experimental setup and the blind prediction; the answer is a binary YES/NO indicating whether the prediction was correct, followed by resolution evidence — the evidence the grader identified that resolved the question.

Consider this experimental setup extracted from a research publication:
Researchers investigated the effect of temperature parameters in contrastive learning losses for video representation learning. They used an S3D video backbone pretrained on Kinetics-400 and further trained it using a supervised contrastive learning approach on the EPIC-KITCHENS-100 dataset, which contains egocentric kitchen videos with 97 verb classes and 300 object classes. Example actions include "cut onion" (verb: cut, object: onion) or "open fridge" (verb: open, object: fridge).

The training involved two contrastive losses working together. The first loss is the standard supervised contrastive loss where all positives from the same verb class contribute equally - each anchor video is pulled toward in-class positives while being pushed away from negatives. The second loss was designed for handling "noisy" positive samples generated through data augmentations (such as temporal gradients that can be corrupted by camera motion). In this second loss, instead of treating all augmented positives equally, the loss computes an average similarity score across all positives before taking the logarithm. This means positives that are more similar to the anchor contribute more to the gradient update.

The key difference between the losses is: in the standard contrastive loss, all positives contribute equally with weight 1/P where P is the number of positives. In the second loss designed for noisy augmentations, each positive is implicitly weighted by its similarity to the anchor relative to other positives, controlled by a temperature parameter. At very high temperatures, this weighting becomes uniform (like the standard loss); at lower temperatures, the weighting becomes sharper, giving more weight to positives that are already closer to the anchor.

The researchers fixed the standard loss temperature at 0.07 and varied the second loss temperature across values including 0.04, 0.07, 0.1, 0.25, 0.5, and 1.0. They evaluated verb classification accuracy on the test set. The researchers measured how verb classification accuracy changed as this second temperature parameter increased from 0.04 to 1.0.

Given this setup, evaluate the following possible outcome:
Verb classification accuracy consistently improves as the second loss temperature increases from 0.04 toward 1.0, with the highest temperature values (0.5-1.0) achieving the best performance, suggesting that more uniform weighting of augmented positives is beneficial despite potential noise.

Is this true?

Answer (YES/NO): NO